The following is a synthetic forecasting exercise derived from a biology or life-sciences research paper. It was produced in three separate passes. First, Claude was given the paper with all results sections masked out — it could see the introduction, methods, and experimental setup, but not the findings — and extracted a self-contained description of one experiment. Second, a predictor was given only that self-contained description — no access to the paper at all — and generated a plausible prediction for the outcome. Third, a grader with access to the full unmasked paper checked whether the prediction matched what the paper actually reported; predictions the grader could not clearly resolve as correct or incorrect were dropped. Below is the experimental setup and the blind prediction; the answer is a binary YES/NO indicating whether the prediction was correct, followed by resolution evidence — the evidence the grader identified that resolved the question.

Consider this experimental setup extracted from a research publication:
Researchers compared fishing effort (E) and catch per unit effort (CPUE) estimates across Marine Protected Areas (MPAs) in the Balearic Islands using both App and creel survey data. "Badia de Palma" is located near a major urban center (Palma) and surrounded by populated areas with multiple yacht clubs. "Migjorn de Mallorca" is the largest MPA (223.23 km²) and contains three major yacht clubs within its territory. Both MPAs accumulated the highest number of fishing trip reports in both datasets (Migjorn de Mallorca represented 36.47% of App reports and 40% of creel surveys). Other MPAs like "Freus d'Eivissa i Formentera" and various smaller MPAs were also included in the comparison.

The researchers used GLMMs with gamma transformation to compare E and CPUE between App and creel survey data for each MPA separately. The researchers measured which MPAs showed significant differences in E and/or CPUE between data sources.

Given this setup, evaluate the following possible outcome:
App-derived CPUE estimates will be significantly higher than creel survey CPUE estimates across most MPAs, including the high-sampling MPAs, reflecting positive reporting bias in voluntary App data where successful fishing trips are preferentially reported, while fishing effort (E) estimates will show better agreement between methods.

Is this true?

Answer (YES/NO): NO